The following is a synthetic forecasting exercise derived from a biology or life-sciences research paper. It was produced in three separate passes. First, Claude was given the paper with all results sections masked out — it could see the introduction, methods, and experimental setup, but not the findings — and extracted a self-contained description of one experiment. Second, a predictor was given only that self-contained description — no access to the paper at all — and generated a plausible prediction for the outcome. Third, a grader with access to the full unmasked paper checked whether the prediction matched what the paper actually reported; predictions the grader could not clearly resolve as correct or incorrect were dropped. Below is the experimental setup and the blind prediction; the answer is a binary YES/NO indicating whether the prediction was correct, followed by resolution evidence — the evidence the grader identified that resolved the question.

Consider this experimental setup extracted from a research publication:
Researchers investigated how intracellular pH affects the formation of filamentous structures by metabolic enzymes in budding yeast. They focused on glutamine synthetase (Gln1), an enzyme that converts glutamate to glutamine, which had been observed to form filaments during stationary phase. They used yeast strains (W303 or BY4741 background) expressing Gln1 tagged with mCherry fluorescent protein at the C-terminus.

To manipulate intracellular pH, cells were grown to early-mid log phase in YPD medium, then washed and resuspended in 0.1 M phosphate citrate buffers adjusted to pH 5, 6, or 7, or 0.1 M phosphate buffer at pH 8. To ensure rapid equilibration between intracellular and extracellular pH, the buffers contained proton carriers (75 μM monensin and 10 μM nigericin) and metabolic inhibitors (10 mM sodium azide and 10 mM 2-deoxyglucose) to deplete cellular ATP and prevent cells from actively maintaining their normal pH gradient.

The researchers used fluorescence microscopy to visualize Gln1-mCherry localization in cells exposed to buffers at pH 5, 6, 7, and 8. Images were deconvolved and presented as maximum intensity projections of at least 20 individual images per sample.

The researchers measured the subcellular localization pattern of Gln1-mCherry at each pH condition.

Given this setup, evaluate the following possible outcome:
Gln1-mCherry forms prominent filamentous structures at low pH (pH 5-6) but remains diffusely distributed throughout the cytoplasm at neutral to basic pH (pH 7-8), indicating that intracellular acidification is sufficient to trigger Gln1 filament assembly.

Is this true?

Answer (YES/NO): NO